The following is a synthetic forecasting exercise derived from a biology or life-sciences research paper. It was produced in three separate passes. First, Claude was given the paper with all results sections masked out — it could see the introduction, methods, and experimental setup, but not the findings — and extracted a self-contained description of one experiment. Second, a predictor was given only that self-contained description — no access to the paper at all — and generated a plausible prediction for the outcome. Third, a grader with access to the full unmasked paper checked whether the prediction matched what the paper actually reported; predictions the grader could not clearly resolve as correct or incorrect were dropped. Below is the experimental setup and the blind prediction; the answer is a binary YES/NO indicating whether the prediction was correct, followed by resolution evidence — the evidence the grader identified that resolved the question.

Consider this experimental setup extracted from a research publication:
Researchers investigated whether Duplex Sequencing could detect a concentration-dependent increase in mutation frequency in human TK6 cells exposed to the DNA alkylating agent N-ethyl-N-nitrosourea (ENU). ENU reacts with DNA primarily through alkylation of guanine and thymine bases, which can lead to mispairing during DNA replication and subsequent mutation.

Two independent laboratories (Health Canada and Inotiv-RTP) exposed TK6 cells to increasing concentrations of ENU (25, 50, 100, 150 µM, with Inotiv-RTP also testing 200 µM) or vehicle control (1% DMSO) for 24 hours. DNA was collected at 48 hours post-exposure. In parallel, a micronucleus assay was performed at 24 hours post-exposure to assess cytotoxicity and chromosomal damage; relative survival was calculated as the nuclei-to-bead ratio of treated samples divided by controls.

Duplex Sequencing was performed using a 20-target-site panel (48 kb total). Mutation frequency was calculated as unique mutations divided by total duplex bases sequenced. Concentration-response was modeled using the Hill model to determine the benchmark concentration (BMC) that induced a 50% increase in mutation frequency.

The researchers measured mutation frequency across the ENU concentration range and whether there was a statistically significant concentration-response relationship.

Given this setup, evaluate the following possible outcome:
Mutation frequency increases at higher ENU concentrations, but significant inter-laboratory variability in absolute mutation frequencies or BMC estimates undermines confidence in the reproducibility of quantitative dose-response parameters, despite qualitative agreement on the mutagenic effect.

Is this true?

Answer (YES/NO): NO